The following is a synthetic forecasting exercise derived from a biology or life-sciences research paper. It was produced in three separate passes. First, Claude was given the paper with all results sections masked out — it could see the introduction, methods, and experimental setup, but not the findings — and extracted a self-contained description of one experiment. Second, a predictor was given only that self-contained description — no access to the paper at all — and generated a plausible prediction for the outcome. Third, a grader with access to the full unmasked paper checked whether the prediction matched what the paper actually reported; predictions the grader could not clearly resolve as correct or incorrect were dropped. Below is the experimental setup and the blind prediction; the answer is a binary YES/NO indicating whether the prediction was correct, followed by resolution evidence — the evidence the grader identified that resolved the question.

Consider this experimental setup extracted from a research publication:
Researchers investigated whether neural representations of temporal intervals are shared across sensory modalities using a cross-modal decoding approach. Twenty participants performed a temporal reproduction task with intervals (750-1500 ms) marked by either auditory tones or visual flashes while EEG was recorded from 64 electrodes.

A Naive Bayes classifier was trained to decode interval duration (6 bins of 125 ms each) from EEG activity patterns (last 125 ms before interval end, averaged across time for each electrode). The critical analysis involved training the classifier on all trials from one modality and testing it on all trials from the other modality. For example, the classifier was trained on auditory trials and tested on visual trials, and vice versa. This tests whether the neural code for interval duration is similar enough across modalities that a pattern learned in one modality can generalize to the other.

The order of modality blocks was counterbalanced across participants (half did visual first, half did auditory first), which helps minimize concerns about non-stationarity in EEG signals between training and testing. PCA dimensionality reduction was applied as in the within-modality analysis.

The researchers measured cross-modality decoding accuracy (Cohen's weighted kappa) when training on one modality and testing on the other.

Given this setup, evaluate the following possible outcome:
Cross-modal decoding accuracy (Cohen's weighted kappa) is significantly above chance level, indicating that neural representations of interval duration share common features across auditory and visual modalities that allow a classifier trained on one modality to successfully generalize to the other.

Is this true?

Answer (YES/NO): YES